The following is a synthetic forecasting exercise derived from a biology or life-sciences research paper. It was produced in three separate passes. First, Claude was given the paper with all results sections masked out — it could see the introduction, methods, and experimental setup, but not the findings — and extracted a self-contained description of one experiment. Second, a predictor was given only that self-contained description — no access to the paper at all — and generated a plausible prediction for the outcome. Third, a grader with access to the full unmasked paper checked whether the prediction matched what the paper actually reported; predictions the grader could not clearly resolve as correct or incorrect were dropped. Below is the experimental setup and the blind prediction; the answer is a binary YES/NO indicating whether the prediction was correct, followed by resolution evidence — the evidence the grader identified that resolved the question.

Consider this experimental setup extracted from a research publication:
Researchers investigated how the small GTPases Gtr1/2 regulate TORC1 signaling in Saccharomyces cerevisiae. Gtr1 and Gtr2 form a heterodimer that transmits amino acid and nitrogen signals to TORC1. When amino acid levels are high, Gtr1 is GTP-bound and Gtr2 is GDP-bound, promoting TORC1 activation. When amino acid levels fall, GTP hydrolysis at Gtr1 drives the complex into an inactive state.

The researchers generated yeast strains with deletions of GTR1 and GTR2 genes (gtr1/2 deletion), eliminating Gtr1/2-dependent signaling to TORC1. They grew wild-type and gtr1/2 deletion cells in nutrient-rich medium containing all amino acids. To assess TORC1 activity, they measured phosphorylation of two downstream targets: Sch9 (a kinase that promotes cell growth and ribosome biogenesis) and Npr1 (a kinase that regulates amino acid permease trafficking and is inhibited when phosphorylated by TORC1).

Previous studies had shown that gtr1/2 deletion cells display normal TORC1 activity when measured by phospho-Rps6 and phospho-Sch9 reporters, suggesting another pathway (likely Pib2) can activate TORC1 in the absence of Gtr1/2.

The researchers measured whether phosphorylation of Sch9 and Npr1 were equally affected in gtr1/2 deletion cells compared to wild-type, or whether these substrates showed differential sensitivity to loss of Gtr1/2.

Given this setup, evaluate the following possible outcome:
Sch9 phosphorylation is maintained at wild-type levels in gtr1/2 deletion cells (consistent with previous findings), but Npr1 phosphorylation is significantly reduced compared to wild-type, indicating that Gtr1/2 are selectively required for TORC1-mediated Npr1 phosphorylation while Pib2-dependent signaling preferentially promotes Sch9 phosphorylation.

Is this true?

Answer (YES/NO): YES